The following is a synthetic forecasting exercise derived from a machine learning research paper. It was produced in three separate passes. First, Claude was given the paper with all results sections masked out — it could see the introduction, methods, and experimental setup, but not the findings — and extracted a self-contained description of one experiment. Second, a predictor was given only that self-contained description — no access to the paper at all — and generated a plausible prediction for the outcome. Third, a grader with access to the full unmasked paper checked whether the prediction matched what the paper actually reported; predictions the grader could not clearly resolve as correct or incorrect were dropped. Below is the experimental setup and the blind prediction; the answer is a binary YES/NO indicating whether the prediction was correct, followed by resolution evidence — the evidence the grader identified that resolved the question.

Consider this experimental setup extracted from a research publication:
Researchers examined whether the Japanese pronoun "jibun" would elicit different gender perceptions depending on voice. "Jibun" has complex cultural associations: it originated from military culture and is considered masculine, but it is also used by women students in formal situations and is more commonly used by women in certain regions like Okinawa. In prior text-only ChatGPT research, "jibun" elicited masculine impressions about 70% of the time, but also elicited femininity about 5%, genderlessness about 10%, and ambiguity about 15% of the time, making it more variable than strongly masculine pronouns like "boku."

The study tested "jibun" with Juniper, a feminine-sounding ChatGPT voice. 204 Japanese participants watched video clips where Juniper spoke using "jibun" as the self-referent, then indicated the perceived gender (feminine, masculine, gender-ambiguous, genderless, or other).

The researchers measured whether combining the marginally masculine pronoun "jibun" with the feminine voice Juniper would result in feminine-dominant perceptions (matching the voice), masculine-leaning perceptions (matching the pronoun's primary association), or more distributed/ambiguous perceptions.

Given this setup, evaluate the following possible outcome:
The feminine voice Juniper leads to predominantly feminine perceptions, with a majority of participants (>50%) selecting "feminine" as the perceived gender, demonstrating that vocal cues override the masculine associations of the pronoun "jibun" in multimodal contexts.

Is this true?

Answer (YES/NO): YES